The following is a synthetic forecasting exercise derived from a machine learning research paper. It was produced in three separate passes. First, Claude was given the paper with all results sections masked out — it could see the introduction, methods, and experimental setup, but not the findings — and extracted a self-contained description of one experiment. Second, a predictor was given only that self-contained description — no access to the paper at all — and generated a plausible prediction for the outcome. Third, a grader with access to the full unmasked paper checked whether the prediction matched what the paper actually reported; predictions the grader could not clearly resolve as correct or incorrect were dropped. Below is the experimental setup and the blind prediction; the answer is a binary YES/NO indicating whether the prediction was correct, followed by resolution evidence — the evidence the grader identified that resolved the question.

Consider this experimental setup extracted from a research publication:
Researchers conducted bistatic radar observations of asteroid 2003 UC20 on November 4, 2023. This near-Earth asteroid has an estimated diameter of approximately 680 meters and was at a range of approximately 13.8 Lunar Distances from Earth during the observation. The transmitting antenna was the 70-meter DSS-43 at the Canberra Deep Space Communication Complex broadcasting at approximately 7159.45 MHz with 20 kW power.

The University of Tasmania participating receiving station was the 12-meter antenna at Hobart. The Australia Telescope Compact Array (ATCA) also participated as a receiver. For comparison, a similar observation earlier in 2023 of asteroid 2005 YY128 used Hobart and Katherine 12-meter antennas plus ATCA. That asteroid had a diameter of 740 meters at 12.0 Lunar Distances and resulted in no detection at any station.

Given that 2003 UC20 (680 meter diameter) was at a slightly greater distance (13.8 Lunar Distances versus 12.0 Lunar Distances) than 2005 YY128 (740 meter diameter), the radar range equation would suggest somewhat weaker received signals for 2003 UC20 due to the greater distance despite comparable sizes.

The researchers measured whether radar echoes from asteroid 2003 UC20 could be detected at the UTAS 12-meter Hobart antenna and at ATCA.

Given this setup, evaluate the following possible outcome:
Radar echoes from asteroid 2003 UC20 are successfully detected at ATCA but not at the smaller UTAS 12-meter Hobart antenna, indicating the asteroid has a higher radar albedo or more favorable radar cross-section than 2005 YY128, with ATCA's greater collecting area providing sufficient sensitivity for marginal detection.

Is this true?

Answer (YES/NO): NO